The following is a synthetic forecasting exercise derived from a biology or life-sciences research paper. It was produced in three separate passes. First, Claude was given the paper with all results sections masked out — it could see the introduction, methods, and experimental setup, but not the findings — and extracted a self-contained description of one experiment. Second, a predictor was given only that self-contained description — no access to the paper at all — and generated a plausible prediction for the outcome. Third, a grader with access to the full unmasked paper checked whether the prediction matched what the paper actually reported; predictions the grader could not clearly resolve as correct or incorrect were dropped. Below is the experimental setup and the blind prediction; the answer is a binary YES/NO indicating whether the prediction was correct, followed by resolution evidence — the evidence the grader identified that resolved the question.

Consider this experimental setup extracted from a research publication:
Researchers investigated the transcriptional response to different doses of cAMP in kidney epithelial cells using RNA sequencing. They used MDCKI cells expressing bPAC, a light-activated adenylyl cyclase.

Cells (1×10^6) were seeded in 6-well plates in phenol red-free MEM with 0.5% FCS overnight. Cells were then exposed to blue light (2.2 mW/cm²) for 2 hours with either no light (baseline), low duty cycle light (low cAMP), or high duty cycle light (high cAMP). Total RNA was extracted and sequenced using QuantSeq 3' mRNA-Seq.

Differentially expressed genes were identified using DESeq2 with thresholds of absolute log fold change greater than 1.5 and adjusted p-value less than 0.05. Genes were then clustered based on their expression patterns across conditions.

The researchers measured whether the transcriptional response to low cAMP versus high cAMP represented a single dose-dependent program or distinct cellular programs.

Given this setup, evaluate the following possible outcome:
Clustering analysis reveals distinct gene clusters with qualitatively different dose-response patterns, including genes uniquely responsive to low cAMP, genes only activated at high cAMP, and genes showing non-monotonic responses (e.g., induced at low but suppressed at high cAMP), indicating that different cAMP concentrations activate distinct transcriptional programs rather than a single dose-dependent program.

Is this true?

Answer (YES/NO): YES